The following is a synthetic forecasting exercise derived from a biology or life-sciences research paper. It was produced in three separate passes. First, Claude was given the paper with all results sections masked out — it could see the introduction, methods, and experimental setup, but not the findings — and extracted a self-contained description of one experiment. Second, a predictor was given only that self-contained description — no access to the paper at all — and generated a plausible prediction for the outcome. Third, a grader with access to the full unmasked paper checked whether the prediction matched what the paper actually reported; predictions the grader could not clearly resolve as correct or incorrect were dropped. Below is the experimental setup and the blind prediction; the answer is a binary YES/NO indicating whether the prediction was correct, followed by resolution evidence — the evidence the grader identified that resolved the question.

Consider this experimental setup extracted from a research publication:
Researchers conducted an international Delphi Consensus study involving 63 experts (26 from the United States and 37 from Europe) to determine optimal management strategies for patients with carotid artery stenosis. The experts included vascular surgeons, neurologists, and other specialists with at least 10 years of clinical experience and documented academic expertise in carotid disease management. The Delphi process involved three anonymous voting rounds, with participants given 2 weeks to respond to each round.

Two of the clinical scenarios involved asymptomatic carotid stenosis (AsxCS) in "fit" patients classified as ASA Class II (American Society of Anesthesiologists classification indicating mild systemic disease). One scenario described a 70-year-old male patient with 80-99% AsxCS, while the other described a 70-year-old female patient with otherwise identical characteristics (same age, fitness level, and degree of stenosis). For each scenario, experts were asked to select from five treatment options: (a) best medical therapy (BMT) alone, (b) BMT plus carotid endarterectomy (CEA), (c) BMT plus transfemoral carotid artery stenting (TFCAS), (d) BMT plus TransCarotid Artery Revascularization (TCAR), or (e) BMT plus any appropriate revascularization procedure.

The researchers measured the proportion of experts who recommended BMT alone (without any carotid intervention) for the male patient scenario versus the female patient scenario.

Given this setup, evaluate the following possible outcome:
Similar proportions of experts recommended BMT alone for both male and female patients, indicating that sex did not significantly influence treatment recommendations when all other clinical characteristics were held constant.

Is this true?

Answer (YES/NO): NO